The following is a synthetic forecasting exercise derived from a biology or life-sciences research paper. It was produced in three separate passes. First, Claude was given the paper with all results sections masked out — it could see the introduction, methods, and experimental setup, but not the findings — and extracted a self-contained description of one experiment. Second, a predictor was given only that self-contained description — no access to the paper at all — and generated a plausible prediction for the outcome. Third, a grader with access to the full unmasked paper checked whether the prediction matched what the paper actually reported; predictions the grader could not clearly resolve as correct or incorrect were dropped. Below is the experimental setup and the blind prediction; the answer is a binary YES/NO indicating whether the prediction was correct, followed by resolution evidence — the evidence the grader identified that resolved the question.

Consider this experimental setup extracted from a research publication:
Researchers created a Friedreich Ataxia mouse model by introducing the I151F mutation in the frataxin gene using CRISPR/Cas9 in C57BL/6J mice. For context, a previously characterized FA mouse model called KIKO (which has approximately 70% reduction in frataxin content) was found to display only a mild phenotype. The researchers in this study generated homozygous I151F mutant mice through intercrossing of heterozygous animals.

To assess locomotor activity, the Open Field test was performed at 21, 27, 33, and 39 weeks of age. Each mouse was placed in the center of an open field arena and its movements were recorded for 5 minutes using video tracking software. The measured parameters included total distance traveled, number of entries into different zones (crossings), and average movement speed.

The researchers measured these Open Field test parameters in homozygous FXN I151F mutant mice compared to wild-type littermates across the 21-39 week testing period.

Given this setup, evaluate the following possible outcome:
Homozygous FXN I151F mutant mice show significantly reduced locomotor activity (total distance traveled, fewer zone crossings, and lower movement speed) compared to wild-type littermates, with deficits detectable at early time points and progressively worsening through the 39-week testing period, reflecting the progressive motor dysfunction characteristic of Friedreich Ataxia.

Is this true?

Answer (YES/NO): NO